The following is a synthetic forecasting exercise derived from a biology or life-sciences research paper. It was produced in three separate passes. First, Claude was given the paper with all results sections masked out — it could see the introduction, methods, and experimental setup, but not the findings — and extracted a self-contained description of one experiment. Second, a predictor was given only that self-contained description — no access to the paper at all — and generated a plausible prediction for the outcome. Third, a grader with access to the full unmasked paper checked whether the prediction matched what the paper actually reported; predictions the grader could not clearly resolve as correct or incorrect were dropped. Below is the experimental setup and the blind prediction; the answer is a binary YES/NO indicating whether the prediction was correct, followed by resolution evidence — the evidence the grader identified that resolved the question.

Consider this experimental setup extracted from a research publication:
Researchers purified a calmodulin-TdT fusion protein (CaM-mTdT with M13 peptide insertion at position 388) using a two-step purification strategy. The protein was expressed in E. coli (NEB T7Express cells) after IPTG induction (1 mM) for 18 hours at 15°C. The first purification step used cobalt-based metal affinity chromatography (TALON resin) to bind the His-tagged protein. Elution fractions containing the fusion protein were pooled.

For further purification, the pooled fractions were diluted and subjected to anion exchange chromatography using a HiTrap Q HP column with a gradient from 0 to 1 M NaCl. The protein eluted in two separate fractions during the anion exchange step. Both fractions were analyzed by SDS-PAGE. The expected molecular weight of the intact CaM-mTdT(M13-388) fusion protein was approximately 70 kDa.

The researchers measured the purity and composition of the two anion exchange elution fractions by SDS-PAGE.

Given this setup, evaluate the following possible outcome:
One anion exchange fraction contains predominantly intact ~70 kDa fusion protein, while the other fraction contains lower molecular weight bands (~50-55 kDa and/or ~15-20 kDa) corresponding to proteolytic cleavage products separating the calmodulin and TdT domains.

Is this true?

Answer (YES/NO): NO